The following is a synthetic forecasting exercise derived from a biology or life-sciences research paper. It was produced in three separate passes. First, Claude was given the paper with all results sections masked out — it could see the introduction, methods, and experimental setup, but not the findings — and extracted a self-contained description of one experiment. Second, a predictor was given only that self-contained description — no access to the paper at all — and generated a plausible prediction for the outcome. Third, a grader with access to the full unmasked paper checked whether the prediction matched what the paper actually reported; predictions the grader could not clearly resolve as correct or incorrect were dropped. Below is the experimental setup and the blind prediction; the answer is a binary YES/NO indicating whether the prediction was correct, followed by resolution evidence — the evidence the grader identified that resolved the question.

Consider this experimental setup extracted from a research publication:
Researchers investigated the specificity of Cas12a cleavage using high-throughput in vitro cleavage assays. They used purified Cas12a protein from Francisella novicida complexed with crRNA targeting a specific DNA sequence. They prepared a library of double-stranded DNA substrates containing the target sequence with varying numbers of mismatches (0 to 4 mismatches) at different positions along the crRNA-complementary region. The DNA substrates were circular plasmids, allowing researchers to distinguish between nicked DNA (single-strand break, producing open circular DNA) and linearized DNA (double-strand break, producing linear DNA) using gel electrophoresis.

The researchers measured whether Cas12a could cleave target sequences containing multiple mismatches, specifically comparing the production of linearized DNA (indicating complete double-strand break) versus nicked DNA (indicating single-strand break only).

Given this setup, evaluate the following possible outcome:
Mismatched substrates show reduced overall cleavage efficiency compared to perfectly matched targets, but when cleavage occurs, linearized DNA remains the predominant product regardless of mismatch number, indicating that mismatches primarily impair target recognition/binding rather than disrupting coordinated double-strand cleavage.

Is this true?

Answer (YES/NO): NO